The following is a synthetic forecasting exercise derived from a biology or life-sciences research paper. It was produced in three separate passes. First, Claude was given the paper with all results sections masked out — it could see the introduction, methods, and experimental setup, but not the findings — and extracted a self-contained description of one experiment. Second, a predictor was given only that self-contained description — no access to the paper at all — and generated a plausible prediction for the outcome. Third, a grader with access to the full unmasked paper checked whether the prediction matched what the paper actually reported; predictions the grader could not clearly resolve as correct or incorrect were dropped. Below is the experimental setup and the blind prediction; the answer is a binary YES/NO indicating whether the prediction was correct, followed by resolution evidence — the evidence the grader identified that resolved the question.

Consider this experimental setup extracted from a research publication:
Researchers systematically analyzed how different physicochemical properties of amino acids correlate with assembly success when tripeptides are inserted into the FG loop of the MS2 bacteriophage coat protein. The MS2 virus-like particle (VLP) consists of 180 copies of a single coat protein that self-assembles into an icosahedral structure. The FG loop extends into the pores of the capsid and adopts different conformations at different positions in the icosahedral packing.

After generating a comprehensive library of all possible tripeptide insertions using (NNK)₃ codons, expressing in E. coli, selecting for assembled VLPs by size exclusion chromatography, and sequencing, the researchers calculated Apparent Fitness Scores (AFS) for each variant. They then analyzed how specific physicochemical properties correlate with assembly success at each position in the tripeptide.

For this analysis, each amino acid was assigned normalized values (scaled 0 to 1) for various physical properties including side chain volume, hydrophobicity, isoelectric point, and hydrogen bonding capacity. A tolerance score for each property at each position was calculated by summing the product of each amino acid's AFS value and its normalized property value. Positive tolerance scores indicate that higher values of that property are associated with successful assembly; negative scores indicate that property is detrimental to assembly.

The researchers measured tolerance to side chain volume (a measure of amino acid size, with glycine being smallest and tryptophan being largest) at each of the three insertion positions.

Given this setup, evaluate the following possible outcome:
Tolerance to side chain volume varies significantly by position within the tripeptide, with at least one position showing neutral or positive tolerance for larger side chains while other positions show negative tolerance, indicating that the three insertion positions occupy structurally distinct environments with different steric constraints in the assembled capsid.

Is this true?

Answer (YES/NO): NO